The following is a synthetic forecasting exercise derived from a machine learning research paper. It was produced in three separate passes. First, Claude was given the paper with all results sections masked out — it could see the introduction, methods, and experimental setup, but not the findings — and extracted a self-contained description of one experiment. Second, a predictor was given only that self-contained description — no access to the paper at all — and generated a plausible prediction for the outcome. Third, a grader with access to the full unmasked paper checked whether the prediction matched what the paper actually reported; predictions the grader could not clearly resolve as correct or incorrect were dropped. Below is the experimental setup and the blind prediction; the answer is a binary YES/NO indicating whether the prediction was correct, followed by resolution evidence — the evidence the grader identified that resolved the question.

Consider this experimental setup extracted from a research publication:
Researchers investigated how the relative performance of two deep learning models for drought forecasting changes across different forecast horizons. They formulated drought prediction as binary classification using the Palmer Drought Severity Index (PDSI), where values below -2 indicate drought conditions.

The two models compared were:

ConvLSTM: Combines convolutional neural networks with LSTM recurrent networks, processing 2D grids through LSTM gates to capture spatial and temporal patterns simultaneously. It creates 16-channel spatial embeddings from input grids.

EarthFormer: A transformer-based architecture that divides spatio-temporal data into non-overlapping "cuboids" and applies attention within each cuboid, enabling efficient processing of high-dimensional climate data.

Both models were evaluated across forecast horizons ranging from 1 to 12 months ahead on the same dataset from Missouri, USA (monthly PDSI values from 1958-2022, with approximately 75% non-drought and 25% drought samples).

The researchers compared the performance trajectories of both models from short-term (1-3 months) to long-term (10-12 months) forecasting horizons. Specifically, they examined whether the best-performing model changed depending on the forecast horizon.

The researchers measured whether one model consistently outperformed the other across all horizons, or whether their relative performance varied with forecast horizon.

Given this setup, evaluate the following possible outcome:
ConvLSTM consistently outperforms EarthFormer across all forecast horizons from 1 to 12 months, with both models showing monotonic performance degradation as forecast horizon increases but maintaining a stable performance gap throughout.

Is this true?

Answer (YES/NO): NO